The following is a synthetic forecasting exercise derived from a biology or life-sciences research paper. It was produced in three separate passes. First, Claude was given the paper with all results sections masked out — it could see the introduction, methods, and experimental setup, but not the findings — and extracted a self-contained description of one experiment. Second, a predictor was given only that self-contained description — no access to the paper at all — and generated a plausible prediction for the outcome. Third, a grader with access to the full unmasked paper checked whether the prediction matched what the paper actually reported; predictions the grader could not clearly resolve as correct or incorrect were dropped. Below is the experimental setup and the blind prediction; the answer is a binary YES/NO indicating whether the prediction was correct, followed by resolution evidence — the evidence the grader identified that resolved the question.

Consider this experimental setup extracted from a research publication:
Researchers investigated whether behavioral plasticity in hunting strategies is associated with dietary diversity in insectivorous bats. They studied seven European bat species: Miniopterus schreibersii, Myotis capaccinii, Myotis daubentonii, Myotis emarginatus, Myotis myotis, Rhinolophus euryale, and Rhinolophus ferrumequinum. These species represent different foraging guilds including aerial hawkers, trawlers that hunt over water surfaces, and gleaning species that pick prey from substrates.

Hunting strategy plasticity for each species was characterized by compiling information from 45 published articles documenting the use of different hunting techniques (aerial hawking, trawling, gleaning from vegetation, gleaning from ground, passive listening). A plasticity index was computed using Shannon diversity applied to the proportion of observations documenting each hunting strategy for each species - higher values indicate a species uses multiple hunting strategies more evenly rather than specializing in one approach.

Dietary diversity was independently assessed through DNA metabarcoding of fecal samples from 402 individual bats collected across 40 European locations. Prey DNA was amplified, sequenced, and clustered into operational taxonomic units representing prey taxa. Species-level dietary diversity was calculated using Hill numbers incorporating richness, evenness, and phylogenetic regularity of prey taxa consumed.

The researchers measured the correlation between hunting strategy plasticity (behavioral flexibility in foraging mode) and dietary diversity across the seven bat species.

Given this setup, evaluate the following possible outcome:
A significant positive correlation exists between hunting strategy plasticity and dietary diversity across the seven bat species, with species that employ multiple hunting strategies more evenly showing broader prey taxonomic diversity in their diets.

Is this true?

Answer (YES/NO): YES